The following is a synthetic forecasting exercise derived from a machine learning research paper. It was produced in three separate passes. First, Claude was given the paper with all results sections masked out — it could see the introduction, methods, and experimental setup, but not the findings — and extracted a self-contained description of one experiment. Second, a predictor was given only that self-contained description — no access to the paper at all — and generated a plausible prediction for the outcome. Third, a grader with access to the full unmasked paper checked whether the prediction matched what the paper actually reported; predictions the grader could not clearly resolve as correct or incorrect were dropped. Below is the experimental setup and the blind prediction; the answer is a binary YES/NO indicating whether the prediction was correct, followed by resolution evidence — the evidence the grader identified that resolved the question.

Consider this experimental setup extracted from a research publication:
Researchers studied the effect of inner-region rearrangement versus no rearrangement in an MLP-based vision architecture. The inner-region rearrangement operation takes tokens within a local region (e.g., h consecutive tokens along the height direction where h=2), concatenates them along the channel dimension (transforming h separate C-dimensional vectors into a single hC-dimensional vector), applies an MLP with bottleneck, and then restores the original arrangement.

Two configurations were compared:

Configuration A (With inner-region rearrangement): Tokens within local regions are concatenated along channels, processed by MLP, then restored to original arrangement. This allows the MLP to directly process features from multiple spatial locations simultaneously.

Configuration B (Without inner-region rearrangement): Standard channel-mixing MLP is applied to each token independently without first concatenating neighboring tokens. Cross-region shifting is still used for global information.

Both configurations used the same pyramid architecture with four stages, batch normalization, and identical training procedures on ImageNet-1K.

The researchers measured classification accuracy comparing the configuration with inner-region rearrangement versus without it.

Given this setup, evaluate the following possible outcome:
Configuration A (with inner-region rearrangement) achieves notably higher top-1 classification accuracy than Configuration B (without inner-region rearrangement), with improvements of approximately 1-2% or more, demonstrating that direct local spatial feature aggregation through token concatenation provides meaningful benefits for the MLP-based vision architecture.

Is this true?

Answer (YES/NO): YES